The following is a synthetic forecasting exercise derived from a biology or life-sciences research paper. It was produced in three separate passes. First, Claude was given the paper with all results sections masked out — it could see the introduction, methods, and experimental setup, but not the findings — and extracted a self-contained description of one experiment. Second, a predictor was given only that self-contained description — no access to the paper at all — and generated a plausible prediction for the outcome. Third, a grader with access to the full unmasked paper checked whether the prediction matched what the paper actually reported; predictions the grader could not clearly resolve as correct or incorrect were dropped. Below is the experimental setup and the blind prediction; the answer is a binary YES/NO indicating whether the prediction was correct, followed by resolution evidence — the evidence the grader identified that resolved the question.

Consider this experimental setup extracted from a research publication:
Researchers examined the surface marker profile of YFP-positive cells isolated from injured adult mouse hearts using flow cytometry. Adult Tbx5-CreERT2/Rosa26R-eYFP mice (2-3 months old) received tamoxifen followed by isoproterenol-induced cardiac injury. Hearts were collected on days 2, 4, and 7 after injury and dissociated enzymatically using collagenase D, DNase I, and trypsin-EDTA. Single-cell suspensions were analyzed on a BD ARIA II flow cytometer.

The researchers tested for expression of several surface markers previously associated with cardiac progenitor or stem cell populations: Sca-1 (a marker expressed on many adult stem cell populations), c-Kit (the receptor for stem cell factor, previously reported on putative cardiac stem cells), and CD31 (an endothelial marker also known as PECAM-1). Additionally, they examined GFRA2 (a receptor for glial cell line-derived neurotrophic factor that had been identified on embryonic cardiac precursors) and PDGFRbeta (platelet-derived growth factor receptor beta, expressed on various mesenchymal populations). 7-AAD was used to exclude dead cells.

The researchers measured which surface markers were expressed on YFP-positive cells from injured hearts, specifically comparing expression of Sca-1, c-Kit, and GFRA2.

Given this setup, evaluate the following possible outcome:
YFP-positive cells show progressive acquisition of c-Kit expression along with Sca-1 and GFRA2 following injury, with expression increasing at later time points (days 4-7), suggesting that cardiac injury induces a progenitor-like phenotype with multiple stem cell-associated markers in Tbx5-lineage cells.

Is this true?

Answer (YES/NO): NO